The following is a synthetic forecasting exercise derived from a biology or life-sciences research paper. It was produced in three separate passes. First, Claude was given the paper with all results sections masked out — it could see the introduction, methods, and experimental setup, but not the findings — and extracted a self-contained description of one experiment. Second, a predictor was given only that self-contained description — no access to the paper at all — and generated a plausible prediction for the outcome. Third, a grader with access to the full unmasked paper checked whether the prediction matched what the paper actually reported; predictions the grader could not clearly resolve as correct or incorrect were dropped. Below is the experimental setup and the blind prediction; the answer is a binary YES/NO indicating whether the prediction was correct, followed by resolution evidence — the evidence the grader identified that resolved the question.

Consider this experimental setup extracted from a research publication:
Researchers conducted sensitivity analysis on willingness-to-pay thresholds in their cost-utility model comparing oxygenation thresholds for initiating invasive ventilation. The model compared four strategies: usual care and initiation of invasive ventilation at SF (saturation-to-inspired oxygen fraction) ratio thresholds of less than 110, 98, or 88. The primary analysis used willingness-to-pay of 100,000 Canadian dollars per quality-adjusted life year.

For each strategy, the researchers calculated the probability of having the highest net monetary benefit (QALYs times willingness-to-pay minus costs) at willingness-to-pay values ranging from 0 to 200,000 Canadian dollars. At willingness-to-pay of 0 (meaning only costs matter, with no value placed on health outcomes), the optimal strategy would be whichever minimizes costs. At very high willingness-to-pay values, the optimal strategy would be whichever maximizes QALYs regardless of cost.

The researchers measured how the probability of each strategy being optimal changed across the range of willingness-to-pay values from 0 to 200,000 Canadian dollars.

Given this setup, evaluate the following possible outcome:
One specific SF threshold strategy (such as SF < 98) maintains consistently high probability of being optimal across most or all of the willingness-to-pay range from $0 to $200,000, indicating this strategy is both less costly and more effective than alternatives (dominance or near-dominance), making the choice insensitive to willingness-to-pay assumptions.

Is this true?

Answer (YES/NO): NO